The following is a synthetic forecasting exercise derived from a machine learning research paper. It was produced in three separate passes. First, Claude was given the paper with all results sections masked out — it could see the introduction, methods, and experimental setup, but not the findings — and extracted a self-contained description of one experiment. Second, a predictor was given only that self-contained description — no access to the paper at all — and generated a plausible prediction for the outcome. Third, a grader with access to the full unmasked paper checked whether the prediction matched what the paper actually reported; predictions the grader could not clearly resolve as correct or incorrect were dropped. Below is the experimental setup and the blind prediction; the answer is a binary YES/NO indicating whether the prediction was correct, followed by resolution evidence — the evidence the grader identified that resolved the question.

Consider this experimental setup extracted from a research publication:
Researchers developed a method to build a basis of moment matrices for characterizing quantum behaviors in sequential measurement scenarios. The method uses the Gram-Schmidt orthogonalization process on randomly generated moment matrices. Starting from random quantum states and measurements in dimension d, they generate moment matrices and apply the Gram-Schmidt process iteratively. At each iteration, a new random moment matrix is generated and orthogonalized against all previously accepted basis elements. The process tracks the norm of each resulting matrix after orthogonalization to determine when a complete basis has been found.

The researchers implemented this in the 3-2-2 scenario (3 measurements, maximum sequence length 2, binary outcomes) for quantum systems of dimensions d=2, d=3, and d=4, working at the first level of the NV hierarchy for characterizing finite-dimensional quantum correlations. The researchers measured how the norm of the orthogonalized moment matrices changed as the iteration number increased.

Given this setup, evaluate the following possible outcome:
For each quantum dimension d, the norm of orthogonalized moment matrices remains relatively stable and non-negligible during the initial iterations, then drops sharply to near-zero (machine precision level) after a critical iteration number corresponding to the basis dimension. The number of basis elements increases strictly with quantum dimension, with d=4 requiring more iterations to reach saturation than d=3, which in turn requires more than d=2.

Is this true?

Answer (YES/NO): NO